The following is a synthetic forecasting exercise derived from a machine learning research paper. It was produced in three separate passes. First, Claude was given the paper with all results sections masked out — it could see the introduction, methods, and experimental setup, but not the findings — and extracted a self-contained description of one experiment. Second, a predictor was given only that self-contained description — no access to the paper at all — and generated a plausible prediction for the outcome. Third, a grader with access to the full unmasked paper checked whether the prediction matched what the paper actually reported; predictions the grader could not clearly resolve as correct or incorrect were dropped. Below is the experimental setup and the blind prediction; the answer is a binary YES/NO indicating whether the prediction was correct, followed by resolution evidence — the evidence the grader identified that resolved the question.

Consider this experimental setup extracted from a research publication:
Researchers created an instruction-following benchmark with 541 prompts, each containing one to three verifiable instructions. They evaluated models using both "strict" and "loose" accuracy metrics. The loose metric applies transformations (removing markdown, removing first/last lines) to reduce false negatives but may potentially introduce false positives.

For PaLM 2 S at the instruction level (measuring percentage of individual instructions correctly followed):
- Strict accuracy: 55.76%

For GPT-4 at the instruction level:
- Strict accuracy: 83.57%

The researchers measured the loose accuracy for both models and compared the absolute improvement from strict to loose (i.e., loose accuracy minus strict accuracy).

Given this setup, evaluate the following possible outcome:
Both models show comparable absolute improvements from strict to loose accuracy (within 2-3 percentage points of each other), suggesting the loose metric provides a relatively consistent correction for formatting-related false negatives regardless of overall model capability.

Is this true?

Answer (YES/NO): NO